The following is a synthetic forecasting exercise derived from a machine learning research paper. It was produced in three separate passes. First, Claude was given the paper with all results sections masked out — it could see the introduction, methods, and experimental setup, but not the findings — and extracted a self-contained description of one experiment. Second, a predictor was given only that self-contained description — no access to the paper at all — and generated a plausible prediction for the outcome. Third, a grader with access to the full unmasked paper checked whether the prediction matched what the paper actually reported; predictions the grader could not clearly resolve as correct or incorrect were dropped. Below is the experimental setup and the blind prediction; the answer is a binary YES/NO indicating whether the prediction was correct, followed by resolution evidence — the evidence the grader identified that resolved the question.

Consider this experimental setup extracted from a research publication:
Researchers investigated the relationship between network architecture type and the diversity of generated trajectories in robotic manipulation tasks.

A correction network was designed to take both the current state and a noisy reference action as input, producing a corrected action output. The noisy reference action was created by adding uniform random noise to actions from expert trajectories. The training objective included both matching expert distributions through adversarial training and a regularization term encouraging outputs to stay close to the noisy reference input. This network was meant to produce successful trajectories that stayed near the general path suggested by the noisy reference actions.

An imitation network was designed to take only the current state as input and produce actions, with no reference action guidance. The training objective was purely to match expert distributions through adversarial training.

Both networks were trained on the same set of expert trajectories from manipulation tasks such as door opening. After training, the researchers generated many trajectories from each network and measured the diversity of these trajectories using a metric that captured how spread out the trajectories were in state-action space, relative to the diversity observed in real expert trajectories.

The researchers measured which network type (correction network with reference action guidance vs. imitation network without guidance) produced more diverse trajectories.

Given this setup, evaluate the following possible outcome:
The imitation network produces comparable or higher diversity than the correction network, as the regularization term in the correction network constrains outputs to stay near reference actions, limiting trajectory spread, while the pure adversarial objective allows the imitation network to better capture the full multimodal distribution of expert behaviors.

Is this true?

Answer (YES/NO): YES